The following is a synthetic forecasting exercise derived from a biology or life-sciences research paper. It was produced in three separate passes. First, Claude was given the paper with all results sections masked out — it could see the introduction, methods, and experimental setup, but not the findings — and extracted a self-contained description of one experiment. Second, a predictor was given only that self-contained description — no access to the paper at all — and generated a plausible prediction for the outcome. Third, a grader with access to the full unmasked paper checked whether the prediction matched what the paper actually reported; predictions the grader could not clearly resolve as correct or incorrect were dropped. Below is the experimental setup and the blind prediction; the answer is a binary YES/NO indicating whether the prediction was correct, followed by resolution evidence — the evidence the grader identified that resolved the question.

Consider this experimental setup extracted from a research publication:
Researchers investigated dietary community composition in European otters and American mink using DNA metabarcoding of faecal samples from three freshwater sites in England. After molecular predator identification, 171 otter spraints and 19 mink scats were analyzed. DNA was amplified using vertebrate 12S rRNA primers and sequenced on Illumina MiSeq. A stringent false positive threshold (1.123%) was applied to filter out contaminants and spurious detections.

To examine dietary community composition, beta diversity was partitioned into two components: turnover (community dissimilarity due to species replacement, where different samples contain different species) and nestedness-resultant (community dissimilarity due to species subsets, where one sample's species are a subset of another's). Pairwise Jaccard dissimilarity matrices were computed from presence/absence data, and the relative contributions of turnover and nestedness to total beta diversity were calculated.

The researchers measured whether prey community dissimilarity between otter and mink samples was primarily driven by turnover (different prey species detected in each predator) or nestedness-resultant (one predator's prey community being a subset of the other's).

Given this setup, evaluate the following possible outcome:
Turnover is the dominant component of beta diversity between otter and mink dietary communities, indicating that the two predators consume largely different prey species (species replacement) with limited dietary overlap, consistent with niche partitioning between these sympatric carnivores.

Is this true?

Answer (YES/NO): YES